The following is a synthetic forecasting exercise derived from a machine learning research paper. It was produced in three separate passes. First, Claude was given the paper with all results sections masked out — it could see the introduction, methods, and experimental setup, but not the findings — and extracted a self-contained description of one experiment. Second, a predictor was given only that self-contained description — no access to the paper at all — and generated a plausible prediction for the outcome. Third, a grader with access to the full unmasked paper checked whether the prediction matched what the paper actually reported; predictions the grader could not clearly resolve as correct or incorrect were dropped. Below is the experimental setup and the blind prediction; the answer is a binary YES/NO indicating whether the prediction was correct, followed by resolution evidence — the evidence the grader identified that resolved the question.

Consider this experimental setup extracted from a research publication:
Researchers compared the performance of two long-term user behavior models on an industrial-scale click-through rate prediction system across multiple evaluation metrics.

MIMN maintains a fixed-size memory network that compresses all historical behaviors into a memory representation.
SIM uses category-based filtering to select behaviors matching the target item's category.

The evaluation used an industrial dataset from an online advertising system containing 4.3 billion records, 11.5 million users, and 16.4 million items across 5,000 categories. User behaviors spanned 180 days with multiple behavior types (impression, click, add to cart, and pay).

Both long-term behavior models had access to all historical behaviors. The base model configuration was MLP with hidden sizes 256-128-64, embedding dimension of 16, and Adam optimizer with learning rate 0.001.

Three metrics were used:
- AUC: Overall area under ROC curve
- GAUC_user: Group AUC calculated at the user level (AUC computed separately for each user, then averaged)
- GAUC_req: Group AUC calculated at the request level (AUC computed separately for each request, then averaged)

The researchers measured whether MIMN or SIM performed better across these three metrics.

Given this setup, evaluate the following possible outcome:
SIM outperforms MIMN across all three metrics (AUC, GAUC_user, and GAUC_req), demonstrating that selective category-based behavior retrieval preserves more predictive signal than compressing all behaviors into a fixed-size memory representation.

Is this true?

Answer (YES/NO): NO